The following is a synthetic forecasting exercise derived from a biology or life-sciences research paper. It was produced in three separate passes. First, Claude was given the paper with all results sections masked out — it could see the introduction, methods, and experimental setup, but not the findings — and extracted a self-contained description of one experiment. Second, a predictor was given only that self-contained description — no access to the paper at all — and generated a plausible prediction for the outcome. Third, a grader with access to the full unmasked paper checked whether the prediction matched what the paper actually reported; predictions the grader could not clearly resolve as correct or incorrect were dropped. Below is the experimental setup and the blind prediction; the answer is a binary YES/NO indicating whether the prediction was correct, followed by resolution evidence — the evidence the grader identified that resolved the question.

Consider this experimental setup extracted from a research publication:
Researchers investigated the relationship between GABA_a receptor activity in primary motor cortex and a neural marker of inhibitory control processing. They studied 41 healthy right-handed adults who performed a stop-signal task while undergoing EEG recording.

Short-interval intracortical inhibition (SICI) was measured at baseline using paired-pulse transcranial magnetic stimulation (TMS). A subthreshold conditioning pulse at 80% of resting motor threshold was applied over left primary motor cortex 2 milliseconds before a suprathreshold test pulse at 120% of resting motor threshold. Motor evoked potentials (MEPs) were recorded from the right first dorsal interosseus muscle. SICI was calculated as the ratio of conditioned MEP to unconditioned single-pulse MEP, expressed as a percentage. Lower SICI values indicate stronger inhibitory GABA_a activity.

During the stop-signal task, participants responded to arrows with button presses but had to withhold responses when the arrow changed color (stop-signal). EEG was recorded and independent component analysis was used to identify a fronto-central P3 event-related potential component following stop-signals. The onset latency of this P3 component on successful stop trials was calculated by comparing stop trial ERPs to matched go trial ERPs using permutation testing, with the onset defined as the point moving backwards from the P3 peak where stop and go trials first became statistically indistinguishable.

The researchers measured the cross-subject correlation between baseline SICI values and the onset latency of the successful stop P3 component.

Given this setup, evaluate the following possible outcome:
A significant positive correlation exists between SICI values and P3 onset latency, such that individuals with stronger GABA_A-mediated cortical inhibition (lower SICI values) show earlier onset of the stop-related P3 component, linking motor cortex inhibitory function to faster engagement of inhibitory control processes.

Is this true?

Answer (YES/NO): YES